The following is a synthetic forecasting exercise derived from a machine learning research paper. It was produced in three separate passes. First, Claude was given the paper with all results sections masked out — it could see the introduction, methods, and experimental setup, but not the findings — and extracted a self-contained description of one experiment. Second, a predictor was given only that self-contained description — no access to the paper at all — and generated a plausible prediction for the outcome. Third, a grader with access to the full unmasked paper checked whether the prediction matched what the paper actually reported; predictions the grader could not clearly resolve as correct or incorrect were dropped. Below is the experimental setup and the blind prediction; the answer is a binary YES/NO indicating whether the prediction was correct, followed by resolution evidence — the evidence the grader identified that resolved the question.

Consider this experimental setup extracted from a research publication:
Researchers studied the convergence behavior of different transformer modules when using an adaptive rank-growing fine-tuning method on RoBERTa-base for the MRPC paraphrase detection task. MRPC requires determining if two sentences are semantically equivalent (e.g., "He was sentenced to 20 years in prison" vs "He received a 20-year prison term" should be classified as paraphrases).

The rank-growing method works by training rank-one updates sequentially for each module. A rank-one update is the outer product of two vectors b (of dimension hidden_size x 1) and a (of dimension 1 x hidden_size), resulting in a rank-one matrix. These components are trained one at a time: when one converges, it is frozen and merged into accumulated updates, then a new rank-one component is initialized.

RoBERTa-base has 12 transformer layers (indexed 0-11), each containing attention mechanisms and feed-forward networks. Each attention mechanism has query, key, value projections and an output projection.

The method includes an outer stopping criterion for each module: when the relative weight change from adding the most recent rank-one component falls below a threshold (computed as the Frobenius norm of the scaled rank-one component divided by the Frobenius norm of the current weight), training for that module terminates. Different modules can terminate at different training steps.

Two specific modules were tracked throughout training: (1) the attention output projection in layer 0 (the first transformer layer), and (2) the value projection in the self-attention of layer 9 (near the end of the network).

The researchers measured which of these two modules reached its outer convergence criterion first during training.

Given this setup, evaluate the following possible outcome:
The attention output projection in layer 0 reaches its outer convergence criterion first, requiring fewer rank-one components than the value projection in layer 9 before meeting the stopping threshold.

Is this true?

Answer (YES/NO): NO